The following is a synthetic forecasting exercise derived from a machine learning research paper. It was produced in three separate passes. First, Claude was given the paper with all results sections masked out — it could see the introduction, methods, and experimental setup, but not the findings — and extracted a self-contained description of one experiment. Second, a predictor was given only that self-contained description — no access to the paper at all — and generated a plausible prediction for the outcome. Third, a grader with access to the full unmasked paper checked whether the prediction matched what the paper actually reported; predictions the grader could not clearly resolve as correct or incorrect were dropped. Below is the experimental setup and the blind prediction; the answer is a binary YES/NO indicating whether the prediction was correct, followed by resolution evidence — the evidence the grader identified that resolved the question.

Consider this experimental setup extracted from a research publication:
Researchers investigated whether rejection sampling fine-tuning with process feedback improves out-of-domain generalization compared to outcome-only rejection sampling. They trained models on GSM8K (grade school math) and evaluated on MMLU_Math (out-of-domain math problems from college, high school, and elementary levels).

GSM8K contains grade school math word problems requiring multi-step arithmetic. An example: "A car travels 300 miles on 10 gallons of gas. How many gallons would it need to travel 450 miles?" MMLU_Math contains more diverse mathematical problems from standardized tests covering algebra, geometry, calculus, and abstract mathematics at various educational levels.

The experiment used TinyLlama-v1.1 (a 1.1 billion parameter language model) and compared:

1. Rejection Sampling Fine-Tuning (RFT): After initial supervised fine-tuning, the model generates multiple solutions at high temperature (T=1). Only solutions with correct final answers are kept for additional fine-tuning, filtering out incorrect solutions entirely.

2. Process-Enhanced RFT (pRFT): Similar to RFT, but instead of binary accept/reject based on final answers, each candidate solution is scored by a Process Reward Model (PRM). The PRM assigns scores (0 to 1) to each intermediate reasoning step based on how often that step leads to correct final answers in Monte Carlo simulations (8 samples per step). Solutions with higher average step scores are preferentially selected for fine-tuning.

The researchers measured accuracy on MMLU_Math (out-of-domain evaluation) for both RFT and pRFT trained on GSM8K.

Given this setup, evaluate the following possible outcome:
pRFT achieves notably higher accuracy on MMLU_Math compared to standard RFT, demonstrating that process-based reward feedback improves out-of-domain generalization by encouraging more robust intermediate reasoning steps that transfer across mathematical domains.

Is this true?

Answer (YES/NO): YES